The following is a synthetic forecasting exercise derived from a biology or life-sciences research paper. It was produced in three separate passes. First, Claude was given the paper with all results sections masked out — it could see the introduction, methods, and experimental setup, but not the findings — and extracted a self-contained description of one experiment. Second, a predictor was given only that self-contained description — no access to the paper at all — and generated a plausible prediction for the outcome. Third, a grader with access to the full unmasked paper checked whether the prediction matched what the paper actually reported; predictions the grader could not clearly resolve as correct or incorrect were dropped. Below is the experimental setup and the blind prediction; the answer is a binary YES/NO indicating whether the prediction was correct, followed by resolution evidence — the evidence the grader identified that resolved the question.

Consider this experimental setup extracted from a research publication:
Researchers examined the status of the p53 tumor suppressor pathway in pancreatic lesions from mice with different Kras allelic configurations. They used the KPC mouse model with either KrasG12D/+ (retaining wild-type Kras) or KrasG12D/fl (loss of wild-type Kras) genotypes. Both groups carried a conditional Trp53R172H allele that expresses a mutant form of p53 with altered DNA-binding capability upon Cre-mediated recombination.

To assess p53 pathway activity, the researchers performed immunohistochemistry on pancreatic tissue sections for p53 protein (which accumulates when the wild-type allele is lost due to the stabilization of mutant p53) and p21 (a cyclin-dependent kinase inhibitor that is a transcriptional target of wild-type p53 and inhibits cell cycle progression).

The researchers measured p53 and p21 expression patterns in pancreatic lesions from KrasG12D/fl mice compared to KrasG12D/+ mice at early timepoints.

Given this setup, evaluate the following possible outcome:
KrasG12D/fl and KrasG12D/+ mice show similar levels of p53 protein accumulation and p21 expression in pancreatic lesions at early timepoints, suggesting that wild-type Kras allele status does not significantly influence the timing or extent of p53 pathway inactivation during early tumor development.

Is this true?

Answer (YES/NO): YES